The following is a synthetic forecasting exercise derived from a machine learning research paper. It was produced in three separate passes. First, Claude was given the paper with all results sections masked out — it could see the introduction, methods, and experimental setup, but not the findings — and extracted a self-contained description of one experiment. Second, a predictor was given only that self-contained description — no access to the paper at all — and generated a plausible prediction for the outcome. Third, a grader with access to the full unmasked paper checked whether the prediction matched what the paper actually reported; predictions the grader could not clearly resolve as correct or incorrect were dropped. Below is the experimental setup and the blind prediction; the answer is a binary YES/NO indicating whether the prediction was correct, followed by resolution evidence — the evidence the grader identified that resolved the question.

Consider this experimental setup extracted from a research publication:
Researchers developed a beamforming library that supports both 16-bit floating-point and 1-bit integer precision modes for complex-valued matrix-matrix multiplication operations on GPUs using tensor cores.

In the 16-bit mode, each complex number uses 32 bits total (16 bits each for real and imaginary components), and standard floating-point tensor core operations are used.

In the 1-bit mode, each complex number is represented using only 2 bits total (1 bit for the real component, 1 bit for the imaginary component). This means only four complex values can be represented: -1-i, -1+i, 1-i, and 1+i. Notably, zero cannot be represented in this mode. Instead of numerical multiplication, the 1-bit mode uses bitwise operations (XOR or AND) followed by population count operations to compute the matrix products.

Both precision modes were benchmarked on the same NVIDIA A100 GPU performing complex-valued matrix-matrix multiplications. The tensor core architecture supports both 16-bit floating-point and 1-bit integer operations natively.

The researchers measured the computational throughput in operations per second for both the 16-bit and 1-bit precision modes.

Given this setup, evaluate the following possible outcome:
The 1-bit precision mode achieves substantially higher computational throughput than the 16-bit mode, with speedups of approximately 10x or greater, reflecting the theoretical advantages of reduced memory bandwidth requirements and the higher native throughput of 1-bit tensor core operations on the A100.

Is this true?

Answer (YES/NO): YES